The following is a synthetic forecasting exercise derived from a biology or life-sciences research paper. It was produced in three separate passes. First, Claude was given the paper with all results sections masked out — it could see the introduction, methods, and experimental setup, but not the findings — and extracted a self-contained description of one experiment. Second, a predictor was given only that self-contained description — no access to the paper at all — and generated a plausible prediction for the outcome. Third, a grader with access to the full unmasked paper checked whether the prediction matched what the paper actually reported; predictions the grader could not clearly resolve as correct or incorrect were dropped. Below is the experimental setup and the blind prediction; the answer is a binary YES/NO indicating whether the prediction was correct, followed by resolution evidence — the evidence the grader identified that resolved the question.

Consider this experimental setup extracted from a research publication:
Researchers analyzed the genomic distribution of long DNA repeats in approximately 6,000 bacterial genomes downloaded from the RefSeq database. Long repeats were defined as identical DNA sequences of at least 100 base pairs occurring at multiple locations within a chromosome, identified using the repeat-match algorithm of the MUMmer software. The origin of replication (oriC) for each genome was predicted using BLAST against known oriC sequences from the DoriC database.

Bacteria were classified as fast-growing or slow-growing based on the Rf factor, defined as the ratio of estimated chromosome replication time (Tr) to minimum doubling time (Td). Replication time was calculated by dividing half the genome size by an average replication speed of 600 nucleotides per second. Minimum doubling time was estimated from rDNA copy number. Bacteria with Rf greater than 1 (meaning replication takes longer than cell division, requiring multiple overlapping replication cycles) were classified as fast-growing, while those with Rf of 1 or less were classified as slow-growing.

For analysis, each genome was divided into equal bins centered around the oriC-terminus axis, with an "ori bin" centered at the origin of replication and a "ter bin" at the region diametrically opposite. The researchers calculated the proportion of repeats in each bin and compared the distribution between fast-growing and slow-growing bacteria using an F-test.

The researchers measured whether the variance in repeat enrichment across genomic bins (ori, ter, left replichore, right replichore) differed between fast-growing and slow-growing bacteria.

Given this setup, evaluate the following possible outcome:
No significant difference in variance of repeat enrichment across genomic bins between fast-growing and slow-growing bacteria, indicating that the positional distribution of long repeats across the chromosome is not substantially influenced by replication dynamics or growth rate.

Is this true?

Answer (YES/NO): NO